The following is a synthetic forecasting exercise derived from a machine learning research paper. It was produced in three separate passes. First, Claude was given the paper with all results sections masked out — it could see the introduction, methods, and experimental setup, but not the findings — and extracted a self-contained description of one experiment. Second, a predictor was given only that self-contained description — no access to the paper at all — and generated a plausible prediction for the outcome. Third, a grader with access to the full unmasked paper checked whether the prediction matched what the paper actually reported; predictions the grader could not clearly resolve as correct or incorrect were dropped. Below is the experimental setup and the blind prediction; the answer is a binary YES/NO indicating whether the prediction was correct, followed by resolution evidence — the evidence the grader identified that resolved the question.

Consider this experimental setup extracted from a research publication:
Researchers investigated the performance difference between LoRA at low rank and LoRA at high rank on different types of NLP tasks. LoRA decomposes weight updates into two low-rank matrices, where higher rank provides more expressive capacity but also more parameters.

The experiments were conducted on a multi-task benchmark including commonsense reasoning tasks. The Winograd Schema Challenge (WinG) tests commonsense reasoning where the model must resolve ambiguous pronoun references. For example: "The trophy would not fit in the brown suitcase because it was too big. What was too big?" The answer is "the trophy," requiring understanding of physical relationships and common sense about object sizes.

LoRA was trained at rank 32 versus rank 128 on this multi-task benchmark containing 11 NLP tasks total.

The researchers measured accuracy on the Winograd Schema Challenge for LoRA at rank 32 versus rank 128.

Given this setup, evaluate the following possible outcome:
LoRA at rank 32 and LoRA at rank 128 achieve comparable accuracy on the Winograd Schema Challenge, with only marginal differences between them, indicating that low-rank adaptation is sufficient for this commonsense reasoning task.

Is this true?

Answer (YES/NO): NO